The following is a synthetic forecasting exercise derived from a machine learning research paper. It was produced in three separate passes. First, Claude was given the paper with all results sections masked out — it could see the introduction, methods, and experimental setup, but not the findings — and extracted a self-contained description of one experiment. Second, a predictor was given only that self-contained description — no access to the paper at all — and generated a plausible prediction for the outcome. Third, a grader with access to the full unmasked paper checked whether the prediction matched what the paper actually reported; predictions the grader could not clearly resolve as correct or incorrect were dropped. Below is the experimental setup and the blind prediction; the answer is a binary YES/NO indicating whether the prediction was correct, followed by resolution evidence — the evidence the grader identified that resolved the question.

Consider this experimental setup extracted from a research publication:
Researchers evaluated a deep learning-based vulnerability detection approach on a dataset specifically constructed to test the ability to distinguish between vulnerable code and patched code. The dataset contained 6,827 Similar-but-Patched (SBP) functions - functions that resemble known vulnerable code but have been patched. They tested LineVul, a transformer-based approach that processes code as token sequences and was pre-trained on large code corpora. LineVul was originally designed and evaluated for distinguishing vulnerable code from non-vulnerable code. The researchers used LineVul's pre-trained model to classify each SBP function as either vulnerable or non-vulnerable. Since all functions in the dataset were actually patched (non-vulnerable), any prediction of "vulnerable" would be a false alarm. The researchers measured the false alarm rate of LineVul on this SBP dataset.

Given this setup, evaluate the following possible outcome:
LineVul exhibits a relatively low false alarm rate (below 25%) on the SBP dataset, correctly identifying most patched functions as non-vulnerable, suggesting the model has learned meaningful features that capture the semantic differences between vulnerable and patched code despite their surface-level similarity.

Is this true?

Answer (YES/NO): NO